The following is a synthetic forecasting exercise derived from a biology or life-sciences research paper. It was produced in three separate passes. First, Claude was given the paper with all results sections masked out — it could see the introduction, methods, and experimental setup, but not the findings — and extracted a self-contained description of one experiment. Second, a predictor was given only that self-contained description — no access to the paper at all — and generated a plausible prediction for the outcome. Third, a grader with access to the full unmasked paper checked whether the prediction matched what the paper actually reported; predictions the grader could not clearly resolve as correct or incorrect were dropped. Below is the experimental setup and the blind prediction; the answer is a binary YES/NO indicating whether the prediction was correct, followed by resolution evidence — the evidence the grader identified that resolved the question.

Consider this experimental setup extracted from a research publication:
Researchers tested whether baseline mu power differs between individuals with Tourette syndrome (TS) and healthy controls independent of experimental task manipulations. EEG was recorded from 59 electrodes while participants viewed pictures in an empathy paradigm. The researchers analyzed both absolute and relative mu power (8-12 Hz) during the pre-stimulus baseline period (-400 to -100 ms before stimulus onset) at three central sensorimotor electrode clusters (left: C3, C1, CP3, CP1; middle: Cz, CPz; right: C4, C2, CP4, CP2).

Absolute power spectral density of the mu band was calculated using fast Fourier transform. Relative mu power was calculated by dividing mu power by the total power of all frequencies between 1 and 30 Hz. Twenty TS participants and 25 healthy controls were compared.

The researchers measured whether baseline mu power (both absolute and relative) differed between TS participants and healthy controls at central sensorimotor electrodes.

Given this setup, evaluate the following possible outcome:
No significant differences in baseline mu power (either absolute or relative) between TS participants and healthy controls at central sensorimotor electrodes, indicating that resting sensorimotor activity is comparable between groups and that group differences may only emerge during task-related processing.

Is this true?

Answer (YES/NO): YES